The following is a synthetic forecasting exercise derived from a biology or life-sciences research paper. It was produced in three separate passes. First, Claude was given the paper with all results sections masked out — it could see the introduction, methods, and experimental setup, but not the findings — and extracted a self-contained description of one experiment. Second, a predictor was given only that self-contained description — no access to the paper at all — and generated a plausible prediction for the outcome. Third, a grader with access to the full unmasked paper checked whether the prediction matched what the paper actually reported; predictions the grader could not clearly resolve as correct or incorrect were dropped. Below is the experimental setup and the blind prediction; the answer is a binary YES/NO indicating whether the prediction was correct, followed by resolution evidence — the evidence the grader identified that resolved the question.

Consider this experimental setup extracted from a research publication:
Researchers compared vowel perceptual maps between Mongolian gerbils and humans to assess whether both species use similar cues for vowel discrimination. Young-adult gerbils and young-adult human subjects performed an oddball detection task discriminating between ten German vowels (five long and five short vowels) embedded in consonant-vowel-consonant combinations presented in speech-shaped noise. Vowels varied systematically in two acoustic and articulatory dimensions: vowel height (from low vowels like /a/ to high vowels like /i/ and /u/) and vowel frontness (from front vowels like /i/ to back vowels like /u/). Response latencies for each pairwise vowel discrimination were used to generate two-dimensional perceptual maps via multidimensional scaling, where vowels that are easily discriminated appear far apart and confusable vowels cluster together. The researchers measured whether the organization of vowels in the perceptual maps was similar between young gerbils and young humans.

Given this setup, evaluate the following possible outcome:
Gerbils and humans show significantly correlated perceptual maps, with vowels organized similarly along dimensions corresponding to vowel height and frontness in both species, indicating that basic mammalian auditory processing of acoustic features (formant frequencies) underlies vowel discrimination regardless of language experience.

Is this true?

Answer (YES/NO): YES